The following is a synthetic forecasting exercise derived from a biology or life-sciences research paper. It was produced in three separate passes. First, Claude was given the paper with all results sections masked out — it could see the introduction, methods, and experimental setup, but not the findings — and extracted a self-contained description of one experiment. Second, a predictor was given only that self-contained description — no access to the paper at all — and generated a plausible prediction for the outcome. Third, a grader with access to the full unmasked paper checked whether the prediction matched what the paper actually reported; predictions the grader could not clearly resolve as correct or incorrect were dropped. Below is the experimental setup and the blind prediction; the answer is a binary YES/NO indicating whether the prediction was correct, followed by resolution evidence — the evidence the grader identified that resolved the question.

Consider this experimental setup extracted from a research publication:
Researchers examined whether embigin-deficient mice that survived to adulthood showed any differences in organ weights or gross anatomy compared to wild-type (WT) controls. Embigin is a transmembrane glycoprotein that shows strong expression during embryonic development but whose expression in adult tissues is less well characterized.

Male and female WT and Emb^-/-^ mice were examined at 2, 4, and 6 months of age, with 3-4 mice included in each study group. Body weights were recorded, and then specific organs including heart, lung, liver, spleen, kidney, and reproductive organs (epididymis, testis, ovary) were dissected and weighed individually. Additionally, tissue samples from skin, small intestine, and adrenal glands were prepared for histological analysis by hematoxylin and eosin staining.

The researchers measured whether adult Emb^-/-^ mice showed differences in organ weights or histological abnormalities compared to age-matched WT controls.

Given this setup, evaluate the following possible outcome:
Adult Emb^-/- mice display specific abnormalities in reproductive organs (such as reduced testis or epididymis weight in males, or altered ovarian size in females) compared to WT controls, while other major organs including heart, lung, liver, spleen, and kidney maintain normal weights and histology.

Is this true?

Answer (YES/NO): NO